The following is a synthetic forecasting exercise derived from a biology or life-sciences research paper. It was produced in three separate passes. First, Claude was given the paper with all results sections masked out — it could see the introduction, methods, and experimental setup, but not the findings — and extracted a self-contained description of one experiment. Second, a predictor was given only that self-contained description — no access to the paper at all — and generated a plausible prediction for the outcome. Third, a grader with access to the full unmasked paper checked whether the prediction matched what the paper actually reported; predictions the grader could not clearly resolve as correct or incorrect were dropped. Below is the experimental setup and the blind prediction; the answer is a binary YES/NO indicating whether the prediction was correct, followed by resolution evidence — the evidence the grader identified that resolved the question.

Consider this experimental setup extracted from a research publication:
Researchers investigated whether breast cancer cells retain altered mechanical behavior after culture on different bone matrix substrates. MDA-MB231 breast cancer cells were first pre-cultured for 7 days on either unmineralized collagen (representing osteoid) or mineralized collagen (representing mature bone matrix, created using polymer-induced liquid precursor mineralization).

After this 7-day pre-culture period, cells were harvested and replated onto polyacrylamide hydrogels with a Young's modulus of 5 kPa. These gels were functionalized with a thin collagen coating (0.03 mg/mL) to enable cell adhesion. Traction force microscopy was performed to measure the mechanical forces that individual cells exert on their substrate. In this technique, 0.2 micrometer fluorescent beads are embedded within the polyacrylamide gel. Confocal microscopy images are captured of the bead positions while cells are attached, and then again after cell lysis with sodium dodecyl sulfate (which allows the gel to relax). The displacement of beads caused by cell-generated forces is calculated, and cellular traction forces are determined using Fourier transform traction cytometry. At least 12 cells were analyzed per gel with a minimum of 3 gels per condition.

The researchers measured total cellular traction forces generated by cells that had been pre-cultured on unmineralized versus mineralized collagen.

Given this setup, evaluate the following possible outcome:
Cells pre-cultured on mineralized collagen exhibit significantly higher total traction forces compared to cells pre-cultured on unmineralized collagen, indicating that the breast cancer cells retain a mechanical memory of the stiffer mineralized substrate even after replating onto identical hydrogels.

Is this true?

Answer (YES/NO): NO